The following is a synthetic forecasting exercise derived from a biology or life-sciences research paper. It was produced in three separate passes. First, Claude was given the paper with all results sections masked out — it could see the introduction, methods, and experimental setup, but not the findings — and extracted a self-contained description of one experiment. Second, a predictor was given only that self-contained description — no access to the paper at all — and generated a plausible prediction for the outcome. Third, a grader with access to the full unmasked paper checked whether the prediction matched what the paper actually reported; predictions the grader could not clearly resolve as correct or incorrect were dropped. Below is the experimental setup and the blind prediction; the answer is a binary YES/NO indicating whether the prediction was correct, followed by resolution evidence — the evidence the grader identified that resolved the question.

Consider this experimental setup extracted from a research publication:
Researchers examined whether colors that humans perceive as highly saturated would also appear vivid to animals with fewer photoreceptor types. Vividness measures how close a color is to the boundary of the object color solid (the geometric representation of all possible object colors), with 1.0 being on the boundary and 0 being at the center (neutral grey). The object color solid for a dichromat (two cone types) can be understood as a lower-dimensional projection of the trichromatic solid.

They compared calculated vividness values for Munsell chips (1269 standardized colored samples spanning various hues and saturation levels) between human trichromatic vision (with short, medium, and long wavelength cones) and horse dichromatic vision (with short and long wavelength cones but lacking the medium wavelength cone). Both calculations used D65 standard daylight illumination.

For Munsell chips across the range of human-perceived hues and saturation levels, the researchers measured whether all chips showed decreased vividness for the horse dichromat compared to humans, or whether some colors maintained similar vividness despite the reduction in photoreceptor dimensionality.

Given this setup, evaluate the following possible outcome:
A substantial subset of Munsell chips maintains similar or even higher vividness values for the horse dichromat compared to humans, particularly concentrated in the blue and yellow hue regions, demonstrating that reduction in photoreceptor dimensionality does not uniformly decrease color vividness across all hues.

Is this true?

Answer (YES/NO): NO